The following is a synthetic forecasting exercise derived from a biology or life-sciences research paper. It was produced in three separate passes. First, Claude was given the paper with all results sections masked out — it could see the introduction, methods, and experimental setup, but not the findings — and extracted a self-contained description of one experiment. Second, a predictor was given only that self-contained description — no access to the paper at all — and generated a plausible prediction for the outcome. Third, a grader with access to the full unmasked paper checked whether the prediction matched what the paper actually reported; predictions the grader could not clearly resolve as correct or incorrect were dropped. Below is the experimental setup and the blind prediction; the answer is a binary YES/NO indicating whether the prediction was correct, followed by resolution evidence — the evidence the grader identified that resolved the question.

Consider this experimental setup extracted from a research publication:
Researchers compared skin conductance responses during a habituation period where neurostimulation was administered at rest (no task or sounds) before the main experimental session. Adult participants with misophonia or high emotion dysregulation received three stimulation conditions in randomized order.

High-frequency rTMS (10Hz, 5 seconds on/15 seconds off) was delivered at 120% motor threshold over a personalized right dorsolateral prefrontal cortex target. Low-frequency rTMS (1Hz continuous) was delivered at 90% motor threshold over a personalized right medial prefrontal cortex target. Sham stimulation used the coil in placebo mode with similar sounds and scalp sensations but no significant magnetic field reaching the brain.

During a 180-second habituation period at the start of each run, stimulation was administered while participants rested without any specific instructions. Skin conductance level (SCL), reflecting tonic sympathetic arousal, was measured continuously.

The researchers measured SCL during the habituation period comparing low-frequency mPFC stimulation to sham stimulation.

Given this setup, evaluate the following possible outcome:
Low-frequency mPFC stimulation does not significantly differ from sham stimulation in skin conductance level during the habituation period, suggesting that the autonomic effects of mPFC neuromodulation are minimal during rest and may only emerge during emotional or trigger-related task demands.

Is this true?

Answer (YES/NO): NO